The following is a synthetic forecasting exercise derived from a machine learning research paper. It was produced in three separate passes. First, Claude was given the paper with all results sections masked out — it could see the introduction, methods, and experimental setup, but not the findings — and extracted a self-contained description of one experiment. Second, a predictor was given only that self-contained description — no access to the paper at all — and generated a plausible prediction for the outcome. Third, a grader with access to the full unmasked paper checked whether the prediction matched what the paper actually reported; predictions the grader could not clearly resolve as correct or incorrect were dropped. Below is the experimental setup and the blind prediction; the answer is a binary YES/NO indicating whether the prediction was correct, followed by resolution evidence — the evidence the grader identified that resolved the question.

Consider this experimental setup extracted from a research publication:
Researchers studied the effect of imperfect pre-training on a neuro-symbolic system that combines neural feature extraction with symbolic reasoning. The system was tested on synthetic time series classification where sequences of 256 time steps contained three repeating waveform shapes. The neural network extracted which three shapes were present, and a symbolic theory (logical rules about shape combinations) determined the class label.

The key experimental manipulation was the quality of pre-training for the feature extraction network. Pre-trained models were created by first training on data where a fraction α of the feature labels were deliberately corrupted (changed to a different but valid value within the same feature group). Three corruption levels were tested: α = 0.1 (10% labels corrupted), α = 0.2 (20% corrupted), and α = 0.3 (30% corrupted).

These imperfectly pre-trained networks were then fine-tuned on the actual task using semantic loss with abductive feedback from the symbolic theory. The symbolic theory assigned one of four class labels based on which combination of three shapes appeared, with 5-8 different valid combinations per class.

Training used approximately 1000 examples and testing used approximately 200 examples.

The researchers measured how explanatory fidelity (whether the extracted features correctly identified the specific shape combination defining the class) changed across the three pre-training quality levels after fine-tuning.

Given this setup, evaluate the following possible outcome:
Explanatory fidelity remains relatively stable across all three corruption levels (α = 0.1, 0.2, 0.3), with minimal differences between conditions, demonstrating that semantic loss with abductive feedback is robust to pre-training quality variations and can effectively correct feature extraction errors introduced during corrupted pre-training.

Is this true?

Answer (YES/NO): YES